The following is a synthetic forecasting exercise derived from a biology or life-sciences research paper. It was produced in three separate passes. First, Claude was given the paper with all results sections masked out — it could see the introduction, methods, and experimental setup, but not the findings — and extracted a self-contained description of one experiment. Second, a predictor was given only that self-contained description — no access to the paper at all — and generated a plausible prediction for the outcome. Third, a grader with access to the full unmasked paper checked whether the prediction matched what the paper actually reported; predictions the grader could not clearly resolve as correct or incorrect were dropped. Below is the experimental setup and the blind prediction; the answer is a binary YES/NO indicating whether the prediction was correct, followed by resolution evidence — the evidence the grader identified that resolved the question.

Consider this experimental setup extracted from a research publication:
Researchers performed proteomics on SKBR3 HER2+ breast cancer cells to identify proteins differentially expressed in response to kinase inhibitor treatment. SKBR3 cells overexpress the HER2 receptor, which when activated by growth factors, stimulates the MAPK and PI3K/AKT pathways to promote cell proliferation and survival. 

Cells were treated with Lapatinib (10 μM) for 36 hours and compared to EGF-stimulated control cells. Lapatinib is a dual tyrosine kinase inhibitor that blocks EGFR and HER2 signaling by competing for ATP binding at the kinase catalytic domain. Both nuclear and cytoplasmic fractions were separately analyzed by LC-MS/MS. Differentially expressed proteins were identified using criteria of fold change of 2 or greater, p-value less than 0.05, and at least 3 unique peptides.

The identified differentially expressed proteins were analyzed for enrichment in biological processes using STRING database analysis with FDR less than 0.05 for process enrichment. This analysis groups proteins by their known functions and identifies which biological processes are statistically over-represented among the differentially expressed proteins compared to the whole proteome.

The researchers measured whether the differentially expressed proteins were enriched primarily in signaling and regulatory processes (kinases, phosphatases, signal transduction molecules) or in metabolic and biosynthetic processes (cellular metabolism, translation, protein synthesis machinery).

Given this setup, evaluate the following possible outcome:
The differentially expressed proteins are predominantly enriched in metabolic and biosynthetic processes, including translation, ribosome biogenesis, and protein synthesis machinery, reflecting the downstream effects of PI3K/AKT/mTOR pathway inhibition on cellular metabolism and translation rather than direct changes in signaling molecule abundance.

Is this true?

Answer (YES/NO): NO